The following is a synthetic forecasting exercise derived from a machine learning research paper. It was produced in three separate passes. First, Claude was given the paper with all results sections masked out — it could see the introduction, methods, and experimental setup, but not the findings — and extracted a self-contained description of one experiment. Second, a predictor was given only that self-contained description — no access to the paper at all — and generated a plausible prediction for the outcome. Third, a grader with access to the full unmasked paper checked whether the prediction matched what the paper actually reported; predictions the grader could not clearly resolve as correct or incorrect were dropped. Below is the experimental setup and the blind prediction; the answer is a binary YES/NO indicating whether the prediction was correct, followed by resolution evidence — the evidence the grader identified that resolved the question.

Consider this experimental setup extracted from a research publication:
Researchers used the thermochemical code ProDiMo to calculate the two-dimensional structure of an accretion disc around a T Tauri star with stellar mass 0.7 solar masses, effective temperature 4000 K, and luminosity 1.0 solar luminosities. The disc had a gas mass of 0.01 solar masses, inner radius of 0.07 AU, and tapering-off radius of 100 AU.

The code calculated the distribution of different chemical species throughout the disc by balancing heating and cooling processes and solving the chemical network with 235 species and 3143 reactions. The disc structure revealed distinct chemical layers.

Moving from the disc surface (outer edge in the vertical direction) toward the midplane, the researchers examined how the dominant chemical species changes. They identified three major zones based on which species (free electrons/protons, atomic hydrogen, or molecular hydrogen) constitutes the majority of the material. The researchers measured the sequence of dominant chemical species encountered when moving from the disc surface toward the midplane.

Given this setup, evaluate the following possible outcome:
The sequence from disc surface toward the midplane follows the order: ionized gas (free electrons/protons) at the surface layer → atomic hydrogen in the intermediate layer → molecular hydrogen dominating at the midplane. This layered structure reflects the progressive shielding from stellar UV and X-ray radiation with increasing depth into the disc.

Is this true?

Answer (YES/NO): YES